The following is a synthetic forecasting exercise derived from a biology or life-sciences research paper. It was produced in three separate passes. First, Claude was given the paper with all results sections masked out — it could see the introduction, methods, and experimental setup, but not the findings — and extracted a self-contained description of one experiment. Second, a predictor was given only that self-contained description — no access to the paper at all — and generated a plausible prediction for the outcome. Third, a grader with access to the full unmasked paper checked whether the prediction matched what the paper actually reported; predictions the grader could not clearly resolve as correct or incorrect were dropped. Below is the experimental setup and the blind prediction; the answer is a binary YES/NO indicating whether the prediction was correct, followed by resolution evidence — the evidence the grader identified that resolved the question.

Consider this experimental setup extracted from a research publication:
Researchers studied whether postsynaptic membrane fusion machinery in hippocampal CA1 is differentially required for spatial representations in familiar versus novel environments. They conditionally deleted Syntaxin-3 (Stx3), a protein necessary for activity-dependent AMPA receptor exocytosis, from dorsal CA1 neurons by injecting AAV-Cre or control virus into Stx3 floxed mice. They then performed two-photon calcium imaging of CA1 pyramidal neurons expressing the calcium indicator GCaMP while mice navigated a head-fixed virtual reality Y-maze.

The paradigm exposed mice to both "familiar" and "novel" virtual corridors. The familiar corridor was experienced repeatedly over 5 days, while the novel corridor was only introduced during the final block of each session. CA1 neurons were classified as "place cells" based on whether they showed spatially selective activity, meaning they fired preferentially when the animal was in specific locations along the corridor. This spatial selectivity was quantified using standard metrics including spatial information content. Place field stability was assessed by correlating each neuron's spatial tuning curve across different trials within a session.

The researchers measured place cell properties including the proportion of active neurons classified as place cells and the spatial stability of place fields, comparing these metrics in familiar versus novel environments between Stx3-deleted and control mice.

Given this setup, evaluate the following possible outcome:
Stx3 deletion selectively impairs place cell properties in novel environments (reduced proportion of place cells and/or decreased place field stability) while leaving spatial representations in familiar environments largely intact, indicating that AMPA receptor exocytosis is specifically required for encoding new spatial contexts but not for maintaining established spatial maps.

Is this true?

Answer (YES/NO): NO